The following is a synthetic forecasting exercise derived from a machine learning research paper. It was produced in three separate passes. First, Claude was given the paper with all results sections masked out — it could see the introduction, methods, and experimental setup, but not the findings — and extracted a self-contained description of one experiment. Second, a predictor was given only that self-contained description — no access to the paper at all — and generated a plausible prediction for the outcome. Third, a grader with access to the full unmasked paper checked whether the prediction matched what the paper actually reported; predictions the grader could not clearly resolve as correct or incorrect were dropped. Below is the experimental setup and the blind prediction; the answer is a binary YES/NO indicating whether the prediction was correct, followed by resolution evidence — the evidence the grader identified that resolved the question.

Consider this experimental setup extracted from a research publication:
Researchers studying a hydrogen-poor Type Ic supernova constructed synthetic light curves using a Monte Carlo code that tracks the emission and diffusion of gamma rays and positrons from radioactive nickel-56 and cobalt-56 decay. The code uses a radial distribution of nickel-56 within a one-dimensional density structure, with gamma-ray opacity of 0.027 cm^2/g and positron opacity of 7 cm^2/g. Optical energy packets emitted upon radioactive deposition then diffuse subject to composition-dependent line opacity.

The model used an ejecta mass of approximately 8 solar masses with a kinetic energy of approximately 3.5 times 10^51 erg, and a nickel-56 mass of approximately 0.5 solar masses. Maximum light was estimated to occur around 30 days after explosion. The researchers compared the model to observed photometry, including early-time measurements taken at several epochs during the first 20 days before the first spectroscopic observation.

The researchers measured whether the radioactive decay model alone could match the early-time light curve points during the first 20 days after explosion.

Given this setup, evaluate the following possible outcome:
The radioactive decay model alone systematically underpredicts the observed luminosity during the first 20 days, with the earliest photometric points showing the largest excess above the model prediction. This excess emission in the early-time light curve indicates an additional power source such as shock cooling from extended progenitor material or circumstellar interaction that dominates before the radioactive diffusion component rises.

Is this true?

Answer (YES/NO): YES